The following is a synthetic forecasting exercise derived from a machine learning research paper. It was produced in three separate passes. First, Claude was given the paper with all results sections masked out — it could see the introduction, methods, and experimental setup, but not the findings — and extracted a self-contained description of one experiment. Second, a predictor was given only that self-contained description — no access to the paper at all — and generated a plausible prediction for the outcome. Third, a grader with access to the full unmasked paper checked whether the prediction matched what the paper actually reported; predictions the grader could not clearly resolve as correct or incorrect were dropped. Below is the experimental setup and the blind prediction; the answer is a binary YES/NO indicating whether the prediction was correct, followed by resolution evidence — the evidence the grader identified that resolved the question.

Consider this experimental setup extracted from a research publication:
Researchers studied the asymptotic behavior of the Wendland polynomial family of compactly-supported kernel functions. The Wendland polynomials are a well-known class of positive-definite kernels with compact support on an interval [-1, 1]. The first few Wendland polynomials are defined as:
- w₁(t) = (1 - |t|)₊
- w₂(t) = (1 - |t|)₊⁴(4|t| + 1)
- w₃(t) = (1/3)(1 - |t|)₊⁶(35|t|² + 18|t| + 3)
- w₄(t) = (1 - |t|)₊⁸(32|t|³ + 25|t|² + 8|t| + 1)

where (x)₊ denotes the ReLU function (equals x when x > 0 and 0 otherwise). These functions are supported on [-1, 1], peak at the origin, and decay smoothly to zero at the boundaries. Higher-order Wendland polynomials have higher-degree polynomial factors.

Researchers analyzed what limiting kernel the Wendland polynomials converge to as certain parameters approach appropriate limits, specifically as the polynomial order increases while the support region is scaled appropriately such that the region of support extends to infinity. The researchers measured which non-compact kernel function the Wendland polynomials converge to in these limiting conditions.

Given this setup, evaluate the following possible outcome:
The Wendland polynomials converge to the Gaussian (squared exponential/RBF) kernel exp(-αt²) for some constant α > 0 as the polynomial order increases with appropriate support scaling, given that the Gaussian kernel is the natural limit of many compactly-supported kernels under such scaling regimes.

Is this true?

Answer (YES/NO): YES